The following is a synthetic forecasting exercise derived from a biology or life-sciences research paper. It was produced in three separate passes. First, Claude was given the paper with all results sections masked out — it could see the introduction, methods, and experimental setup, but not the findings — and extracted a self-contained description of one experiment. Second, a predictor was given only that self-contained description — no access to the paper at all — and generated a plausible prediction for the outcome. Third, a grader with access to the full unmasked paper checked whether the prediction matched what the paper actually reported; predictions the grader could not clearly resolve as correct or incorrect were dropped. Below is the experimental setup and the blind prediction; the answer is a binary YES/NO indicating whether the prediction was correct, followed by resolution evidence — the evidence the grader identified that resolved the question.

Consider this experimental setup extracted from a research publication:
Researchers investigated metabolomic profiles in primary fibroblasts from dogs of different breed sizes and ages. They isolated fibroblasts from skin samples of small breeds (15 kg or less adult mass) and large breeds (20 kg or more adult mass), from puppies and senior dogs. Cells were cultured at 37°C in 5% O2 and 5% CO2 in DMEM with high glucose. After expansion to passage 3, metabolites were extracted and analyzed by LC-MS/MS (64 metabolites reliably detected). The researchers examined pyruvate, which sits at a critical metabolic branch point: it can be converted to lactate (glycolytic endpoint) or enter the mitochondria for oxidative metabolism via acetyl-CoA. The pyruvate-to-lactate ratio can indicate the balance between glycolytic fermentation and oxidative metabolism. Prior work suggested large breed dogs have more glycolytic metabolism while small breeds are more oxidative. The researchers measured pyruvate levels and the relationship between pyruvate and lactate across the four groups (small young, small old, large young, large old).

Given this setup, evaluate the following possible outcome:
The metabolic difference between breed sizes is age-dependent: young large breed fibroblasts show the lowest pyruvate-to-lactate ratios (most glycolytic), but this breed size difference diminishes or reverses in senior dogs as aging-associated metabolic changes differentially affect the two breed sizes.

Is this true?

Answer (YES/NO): NO